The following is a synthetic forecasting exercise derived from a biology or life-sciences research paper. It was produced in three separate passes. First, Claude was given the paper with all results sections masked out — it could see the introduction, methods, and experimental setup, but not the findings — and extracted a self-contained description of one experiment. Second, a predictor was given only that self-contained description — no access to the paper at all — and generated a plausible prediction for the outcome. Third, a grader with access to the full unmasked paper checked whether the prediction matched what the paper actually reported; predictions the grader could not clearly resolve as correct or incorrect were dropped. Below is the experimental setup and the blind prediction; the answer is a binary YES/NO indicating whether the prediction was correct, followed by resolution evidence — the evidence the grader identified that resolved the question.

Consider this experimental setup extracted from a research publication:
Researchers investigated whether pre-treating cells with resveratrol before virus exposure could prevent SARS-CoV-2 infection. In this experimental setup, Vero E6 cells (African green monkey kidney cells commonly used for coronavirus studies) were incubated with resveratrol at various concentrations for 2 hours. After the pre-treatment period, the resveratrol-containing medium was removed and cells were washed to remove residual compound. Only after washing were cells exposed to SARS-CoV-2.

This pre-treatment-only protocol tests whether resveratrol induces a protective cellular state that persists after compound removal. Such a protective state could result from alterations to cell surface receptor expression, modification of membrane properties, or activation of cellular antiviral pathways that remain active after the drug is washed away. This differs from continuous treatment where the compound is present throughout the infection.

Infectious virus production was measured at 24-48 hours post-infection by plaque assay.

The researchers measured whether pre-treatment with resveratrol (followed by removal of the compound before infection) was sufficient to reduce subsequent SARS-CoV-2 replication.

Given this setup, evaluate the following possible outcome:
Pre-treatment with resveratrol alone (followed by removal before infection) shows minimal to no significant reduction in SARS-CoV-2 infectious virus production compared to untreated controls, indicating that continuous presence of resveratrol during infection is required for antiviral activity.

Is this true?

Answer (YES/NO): YES